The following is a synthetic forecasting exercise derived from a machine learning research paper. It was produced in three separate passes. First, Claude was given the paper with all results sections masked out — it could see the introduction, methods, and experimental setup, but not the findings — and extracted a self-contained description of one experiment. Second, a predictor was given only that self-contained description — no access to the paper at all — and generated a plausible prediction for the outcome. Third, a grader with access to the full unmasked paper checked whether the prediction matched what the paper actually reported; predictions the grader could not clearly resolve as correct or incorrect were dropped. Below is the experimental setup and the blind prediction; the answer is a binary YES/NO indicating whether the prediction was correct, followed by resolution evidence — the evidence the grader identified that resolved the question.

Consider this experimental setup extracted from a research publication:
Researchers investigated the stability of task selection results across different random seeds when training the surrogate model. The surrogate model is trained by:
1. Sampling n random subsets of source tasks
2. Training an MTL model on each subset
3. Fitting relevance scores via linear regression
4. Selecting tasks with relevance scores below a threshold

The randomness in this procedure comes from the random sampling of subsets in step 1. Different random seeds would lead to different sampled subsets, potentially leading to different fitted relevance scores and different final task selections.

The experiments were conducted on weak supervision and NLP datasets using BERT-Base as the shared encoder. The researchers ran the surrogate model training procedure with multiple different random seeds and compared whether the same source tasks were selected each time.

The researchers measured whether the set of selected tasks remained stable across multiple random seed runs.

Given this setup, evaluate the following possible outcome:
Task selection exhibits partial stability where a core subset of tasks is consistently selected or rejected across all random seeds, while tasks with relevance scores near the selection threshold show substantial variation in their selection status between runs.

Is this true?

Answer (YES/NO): NO